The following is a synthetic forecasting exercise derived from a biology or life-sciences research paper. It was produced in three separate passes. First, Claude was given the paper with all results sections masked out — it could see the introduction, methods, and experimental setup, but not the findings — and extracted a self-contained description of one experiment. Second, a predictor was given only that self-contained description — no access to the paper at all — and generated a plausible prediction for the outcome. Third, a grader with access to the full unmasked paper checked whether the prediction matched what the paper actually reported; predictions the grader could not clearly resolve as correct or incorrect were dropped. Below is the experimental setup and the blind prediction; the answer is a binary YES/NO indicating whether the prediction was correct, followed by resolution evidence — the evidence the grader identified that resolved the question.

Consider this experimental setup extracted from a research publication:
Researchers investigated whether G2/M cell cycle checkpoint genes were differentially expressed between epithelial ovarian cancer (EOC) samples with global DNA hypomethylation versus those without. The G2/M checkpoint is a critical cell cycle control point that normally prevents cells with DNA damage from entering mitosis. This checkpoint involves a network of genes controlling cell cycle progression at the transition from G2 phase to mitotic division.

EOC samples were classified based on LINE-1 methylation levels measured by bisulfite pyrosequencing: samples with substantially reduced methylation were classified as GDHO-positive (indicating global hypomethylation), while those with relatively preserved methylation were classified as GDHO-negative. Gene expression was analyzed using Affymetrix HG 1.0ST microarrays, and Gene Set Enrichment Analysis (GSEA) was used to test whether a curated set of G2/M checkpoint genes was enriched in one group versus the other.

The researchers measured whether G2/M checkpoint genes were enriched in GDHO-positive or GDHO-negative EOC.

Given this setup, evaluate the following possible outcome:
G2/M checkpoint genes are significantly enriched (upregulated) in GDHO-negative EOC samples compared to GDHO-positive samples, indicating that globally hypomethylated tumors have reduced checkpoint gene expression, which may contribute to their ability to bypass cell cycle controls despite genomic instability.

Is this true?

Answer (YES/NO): NO